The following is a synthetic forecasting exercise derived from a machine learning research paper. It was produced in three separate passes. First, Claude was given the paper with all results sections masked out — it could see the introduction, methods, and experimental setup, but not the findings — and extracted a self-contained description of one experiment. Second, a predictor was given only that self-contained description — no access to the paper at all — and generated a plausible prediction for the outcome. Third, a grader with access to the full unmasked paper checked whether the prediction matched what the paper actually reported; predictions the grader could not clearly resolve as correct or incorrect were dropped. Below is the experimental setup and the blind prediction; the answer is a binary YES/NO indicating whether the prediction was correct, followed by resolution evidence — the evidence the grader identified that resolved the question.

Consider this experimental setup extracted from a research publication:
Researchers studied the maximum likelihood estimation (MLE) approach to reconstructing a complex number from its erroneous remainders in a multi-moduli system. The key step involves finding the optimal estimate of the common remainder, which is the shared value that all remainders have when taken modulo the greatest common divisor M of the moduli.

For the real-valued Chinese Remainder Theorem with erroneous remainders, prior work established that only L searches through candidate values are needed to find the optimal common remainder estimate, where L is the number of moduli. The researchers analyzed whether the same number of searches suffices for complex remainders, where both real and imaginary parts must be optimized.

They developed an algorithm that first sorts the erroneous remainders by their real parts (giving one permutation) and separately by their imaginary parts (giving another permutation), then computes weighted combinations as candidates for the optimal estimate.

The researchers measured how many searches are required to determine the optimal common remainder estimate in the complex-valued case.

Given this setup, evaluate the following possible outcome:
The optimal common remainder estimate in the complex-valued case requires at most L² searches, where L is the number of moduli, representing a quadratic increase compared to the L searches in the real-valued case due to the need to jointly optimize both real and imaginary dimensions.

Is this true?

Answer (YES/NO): NO